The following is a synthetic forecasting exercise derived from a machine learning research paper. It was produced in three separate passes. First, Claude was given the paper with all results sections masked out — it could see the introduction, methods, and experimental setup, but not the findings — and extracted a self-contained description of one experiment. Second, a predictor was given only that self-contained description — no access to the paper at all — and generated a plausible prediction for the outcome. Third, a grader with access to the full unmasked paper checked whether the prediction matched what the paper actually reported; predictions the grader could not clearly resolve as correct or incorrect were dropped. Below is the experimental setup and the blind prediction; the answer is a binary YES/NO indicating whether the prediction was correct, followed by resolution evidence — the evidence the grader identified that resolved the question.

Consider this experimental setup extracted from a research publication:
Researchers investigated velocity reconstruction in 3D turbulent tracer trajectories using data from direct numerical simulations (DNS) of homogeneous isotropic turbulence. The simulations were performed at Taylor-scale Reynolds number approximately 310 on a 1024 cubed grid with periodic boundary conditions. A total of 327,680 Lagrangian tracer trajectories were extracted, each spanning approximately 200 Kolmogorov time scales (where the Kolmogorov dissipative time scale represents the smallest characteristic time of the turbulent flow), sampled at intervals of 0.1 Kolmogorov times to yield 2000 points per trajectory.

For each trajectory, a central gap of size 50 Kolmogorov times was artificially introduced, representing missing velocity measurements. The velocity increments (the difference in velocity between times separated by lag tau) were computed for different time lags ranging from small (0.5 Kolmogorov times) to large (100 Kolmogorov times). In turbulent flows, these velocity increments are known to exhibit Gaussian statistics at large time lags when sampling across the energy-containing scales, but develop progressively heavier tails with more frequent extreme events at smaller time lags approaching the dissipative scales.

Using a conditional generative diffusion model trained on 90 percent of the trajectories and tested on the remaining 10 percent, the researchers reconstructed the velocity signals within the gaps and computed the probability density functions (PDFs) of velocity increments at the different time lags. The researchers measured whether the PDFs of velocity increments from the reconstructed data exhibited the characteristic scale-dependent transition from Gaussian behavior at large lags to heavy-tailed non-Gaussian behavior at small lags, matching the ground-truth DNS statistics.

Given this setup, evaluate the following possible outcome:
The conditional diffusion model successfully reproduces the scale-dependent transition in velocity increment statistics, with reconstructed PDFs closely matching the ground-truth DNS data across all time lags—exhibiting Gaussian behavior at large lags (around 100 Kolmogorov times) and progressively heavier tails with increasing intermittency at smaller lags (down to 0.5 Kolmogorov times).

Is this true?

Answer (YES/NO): YES